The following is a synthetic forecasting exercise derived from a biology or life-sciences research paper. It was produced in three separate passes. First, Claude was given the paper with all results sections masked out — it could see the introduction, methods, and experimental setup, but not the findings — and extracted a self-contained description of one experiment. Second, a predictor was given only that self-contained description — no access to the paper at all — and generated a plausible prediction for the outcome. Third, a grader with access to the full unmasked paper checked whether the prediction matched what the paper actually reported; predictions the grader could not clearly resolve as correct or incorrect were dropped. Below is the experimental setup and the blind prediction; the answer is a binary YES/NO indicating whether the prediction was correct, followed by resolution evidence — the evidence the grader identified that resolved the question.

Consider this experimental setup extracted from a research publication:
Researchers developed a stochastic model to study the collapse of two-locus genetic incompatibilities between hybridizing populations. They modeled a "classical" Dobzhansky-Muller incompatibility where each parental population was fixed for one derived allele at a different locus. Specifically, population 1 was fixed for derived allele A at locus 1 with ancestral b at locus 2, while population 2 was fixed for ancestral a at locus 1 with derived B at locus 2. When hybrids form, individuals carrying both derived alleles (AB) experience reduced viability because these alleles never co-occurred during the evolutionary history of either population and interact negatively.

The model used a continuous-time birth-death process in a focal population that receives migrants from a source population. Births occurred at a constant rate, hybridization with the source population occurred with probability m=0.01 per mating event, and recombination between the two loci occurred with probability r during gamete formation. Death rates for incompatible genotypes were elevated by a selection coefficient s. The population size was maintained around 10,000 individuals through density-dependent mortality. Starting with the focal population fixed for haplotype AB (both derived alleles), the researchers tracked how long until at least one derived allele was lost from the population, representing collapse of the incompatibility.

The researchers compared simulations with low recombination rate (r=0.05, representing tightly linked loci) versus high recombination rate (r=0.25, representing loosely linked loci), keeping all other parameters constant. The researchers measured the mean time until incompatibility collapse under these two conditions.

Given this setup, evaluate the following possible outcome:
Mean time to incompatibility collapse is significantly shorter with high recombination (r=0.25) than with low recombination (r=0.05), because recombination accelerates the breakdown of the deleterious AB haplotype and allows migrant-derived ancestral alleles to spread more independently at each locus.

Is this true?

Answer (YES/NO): YES